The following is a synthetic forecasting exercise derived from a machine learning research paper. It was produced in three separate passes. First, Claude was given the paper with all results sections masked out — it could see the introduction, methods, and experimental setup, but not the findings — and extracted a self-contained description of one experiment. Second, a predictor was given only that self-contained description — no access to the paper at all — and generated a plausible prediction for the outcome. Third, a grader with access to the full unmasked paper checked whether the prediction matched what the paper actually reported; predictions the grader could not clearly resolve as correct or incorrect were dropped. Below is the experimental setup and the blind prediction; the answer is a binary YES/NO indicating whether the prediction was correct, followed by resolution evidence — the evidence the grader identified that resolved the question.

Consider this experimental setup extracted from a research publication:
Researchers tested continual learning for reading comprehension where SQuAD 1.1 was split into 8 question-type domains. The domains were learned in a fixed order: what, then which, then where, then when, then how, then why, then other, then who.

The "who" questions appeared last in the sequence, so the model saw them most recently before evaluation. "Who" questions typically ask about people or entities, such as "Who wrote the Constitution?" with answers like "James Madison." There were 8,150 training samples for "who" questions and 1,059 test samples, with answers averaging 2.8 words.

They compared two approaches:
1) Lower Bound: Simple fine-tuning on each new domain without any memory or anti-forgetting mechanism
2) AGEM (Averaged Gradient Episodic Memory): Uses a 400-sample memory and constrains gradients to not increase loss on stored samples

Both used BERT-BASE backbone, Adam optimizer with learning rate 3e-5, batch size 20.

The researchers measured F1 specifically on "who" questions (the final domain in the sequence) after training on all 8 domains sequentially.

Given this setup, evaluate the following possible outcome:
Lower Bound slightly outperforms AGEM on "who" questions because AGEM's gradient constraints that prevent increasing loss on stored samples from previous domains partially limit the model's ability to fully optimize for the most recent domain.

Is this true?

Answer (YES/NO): NO